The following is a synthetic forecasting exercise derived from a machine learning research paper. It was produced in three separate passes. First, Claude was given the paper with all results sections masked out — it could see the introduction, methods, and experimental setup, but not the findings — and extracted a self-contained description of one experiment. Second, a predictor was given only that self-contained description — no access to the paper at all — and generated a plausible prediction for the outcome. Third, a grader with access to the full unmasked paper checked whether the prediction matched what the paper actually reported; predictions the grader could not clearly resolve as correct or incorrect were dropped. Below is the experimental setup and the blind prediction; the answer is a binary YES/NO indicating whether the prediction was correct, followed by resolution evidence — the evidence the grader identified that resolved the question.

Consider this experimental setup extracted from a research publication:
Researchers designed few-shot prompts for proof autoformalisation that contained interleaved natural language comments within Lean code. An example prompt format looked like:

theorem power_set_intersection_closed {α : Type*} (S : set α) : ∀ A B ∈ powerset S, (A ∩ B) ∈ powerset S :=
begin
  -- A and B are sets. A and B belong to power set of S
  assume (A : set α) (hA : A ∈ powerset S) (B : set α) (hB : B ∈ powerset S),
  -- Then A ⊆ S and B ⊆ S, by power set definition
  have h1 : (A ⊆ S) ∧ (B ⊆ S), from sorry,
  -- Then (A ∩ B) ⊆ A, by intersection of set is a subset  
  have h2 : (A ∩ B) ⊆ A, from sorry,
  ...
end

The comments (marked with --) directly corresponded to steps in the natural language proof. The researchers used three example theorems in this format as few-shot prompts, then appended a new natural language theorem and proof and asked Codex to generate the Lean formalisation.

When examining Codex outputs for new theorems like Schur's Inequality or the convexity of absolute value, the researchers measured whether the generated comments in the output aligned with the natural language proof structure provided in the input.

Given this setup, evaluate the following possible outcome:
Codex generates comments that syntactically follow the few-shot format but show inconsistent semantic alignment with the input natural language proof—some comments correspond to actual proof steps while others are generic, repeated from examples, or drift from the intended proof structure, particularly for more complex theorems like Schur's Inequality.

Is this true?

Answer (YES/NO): NO